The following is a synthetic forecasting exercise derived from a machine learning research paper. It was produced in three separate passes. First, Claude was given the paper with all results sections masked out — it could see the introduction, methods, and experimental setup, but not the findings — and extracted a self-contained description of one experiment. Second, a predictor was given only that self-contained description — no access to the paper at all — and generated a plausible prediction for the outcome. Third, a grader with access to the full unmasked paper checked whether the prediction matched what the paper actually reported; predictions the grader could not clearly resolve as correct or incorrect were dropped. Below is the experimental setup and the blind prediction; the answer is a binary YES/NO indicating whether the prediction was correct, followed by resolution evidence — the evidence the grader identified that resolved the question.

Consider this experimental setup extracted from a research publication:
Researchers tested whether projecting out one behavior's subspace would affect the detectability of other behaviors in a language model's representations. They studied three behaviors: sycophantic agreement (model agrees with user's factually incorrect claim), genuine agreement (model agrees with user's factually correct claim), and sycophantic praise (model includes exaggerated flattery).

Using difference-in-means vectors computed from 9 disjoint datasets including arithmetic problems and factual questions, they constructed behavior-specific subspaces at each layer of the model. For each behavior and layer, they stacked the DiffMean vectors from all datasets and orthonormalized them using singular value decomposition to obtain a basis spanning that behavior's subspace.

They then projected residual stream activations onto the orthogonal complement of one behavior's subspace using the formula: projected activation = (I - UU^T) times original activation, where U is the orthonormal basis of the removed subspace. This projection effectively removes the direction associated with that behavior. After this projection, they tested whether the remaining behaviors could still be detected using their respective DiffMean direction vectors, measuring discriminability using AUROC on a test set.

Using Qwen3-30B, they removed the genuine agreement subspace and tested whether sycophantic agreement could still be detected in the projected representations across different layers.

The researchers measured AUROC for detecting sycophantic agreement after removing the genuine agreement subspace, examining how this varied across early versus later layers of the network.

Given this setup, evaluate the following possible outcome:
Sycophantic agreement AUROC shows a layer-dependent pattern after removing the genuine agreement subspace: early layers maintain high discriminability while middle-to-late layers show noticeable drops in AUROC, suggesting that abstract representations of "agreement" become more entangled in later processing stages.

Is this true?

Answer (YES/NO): NO